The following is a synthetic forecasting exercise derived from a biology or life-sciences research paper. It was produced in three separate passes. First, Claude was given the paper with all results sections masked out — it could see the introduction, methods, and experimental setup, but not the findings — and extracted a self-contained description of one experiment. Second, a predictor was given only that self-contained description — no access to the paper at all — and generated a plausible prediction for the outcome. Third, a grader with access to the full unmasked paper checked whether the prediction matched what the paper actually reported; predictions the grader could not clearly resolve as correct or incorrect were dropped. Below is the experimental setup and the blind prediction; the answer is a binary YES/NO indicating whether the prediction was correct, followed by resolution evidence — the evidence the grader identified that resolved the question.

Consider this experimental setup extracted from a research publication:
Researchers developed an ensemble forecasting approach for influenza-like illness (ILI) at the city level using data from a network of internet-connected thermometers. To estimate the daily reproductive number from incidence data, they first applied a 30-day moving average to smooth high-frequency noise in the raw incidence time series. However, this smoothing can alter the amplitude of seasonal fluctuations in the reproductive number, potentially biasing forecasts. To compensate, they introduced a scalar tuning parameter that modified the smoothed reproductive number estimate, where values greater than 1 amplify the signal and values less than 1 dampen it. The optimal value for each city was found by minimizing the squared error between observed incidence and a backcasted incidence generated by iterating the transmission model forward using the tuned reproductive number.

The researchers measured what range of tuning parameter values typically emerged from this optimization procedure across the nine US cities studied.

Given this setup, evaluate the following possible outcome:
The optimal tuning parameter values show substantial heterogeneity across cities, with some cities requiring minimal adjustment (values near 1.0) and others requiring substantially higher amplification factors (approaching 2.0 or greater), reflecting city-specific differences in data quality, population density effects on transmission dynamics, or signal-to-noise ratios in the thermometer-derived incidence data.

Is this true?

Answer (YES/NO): NO